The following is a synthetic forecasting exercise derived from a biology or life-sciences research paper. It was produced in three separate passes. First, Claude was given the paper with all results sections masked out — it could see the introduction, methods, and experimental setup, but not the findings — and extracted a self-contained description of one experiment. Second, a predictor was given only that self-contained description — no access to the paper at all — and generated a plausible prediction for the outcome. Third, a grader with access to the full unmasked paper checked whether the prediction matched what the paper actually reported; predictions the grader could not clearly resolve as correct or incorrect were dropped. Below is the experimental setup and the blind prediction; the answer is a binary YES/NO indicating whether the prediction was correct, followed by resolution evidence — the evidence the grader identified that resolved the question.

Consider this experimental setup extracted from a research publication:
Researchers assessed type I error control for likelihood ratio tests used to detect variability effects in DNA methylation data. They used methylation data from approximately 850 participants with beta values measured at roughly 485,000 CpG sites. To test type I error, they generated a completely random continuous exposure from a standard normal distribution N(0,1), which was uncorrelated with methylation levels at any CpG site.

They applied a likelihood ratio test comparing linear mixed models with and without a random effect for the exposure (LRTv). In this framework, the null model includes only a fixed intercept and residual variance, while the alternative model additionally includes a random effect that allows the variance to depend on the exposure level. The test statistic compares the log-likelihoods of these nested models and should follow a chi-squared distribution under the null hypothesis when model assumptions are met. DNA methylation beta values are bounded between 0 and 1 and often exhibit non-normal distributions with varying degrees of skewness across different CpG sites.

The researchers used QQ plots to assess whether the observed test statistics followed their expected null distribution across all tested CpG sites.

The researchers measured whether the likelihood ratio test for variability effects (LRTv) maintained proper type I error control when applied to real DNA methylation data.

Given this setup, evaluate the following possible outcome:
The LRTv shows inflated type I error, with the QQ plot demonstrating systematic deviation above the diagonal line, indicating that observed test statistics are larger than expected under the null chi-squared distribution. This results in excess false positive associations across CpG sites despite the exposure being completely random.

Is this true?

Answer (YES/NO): YES